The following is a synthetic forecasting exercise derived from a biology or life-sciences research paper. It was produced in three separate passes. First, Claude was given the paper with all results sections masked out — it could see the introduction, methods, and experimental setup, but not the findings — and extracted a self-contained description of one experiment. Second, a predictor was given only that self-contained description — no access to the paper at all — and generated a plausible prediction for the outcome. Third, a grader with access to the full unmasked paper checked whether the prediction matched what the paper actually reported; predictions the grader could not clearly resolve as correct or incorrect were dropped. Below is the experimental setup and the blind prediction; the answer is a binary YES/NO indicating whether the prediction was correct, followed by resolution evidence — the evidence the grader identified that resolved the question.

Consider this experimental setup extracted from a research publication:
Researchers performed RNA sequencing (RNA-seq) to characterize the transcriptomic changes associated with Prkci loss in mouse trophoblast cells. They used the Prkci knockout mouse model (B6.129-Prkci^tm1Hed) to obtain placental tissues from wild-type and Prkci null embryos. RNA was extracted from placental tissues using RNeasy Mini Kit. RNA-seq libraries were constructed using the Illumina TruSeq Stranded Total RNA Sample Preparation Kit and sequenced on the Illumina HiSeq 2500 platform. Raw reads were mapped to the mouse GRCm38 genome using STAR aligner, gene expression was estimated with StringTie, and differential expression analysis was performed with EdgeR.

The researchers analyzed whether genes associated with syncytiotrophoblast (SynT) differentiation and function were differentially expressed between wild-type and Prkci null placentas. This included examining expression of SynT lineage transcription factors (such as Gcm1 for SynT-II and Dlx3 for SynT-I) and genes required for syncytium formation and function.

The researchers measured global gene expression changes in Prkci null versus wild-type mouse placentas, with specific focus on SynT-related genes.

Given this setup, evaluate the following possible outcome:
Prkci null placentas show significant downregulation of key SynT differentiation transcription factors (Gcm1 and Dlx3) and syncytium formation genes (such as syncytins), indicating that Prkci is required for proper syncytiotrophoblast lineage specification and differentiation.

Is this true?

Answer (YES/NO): YES